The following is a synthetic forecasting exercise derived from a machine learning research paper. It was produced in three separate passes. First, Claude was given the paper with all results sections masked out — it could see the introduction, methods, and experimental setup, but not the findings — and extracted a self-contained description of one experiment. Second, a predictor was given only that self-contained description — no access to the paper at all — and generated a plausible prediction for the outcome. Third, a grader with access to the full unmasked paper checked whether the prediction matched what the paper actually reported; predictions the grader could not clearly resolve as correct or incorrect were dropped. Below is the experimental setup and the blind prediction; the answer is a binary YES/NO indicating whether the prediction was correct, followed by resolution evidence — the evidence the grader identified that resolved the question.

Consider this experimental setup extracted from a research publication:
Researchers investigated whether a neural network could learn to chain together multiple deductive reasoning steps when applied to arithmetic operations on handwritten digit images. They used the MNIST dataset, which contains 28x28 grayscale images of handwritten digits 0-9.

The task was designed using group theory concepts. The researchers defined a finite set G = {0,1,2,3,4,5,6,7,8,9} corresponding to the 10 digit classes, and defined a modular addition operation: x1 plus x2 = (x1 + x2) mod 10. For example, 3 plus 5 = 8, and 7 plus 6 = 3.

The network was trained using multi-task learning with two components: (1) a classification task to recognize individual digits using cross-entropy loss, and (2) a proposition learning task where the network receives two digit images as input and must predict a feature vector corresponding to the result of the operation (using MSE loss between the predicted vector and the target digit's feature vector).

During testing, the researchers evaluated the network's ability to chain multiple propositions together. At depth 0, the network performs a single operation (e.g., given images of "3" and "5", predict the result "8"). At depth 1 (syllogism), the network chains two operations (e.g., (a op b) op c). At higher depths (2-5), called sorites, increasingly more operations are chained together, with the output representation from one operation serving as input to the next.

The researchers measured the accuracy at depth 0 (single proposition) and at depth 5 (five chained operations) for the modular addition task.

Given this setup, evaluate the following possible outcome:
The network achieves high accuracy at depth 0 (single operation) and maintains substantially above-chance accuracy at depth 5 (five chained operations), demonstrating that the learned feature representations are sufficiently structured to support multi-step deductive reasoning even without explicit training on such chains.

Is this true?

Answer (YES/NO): YES